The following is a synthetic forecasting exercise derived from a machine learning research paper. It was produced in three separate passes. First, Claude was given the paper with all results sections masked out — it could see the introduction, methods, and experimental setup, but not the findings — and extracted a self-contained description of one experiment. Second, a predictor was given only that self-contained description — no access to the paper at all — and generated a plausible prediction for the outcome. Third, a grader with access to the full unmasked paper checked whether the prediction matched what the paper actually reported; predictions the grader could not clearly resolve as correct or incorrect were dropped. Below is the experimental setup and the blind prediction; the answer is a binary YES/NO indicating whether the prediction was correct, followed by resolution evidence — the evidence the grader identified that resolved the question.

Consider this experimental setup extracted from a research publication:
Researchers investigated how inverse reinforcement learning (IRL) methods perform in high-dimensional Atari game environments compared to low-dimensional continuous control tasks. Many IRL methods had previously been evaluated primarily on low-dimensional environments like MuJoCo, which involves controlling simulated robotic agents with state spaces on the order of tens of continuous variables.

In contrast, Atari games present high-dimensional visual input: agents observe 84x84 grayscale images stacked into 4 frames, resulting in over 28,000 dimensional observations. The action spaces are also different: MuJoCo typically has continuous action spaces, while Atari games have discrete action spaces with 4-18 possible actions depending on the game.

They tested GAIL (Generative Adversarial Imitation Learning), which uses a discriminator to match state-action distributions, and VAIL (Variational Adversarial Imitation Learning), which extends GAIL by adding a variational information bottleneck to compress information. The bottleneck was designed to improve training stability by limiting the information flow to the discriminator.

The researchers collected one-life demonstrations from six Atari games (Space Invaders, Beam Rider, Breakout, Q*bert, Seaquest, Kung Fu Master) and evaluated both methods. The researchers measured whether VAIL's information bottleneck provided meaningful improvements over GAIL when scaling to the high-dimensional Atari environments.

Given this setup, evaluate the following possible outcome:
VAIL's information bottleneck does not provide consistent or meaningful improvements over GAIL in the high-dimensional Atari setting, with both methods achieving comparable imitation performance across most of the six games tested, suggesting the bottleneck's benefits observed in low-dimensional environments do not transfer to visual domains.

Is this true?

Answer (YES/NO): NO